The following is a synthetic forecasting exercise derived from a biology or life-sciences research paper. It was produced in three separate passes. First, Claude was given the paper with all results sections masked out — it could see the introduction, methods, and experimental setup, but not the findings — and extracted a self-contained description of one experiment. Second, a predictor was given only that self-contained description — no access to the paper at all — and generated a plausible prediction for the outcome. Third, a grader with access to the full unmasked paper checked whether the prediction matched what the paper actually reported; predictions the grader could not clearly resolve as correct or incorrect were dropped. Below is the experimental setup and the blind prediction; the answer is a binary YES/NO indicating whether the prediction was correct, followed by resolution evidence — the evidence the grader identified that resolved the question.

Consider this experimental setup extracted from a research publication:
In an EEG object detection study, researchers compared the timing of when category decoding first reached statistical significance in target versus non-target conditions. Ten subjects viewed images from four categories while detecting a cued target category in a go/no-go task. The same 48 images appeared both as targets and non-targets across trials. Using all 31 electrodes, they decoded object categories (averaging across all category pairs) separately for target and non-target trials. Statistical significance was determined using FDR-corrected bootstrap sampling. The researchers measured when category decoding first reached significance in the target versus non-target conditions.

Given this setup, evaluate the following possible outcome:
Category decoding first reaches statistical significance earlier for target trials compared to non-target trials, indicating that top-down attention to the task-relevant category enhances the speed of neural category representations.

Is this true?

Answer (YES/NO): YES